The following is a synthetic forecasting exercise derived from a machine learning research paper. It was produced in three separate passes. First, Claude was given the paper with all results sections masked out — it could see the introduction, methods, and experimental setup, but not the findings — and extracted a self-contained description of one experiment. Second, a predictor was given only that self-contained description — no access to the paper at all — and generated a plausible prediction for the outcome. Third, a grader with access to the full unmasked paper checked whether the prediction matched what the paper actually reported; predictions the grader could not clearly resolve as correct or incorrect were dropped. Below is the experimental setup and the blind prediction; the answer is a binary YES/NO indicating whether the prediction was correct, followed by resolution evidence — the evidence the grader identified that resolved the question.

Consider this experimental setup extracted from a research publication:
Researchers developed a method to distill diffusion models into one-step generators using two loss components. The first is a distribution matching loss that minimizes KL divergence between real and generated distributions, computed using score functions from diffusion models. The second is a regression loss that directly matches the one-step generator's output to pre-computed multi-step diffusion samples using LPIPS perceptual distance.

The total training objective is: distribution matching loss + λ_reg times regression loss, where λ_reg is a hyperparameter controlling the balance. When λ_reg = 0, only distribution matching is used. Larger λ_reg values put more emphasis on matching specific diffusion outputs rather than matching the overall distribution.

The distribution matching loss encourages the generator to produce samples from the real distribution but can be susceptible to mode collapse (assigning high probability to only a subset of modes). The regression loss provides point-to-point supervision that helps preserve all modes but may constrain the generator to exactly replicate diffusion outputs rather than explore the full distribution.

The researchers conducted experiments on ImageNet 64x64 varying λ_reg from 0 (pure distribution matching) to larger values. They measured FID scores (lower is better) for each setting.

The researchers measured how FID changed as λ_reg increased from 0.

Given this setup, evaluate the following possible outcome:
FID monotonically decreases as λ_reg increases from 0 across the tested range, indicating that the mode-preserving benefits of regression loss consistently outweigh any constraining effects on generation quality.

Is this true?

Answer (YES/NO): NO